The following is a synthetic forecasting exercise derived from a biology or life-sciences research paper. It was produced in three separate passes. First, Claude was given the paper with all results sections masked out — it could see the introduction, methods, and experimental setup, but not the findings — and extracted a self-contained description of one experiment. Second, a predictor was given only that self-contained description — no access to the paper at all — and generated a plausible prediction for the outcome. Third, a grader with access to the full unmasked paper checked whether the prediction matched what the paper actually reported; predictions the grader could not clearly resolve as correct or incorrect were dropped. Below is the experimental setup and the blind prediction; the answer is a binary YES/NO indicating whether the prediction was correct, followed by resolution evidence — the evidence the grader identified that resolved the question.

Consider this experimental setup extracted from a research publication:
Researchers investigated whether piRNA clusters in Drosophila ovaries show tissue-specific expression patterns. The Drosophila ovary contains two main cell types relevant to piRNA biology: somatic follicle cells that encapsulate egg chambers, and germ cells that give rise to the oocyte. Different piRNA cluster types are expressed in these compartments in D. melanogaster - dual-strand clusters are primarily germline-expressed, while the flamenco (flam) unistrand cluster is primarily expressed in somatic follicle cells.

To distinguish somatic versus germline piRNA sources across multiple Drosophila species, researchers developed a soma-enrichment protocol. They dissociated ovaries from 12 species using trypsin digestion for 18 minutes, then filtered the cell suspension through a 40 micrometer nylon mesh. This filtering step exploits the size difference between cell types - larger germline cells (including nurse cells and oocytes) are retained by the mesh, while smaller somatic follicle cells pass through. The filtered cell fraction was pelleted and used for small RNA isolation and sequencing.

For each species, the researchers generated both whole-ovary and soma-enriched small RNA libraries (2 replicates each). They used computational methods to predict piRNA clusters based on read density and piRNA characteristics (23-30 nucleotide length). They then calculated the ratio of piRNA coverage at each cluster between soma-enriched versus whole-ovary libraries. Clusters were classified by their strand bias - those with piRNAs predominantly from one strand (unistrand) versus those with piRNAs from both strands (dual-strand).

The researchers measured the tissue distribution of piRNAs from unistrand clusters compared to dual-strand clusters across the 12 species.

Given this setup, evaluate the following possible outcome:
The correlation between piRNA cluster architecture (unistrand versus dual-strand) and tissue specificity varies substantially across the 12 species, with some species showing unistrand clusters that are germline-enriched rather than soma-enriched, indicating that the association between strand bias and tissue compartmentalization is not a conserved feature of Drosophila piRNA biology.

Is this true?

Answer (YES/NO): NO